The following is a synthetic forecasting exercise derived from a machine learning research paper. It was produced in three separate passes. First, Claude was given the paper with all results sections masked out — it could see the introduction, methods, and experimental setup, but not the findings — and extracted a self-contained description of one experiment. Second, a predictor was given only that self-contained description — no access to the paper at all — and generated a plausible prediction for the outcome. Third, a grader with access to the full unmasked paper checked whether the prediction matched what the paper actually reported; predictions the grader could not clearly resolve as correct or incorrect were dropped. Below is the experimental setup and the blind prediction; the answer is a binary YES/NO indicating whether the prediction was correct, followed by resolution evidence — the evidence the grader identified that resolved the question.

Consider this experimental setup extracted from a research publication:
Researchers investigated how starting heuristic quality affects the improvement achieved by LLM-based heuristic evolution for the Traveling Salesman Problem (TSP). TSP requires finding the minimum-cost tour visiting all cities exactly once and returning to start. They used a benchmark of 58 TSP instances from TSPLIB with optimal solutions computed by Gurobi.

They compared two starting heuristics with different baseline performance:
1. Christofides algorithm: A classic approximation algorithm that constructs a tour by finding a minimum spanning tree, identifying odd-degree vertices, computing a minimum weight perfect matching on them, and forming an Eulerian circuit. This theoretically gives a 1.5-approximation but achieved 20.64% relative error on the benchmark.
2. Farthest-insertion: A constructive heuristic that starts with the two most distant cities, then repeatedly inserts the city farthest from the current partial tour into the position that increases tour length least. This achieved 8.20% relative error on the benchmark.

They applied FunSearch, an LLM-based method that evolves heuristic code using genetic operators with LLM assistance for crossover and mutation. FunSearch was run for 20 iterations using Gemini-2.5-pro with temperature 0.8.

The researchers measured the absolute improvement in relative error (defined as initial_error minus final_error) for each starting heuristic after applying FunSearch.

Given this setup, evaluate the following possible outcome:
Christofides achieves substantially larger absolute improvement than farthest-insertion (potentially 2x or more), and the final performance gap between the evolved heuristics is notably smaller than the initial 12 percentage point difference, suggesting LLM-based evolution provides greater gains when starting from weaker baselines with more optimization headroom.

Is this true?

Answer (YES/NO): NO